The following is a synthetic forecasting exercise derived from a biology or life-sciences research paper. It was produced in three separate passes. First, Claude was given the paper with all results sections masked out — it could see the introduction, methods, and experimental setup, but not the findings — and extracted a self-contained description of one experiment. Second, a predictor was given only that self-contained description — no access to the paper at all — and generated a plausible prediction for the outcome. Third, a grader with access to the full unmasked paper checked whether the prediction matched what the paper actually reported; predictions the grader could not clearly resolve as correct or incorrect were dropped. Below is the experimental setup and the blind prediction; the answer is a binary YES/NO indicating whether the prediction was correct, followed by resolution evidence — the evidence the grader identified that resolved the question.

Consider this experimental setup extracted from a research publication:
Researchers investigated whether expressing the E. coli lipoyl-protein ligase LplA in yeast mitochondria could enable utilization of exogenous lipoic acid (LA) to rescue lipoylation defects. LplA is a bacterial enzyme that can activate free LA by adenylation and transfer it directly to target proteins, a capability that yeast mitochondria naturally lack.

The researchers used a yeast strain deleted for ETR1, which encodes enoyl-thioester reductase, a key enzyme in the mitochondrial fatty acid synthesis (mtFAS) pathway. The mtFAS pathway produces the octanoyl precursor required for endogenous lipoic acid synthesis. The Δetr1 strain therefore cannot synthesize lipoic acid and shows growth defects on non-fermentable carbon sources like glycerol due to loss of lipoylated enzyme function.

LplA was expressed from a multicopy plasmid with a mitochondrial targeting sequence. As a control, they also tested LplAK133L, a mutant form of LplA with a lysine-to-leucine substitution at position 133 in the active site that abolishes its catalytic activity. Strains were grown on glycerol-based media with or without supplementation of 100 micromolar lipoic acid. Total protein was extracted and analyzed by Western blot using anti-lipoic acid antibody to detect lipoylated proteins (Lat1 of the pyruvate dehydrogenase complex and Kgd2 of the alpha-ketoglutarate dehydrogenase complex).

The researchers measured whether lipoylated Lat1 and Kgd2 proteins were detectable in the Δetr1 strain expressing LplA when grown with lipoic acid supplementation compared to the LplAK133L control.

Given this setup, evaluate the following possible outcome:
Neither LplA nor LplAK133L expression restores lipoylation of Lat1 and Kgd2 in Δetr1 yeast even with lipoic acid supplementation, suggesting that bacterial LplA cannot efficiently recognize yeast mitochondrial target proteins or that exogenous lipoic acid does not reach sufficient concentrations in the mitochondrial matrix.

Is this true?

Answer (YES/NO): NO